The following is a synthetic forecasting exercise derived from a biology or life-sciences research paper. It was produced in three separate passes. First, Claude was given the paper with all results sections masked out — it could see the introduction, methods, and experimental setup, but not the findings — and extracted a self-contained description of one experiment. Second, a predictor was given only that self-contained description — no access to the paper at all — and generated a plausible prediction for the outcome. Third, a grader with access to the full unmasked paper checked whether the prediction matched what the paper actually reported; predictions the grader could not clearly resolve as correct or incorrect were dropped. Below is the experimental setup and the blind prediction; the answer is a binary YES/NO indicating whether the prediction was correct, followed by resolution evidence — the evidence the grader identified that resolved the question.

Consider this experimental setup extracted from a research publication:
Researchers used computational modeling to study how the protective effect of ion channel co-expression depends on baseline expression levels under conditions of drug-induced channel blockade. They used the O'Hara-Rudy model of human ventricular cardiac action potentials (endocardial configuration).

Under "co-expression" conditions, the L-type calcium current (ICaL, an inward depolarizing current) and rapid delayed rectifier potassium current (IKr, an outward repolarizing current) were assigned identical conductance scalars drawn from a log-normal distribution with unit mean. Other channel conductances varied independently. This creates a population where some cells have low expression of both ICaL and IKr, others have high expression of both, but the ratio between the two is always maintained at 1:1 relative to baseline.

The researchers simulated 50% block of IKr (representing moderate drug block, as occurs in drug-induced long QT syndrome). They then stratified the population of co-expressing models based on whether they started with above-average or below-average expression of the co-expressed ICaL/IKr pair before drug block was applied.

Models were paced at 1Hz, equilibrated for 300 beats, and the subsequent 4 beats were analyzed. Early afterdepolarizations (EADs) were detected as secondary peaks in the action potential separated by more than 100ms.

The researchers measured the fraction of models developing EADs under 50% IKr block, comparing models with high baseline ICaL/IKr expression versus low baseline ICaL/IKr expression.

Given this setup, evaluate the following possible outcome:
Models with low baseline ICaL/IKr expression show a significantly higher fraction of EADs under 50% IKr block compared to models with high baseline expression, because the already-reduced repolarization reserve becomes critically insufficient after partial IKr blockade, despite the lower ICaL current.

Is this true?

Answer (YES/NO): NO